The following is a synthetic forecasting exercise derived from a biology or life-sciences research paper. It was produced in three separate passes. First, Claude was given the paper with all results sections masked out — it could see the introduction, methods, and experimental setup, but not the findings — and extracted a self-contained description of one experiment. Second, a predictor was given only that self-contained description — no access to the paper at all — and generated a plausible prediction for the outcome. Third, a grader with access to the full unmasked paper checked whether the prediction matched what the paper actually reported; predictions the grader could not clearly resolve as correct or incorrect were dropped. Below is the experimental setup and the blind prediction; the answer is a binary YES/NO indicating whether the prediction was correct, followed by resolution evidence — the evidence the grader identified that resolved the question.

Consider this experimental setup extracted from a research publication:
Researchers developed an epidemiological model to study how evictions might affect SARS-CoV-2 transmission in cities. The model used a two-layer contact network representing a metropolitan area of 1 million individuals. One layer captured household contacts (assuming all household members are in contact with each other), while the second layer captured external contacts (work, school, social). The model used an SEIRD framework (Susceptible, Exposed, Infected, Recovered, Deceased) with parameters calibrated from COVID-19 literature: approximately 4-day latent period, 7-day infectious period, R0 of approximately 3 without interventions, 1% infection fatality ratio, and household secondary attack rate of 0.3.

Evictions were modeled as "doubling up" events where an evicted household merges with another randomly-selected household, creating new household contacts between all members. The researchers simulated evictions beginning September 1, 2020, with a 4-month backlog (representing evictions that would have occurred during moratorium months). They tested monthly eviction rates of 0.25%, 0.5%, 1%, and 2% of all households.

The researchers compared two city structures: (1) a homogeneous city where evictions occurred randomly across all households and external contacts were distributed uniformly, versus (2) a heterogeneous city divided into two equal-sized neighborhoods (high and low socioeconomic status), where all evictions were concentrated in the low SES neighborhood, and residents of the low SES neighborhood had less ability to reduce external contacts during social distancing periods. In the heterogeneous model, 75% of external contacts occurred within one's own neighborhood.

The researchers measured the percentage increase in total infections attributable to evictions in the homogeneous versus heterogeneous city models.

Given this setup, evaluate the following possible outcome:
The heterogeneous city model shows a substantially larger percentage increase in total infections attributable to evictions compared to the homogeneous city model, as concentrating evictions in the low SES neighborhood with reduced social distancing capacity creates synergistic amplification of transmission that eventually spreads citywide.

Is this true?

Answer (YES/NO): YES